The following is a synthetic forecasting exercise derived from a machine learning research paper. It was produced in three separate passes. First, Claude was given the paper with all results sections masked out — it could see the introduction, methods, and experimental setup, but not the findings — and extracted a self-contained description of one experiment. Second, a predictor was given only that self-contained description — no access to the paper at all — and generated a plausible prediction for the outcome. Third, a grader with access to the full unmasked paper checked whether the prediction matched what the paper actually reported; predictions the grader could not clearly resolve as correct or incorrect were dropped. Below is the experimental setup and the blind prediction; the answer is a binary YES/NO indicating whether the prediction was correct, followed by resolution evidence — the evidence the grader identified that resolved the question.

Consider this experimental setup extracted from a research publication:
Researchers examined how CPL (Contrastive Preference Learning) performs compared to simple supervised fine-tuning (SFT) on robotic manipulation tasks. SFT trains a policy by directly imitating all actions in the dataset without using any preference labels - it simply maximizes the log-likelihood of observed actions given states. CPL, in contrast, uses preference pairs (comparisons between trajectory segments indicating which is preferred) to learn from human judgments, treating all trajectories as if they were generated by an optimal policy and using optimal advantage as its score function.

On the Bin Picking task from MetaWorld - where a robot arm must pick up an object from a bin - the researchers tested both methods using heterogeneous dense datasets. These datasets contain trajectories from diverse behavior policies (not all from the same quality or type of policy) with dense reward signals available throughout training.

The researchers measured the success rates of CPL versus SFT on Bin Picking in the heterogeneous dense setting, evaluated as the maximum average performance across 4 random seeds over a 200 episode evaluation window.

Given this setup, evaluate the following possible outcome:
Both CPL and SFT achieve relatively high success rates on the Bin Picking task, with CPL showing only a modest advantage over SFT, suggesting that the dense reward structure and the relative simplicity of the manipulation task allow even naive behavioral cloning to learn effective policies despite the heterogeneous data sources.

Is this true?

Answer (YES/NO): NO